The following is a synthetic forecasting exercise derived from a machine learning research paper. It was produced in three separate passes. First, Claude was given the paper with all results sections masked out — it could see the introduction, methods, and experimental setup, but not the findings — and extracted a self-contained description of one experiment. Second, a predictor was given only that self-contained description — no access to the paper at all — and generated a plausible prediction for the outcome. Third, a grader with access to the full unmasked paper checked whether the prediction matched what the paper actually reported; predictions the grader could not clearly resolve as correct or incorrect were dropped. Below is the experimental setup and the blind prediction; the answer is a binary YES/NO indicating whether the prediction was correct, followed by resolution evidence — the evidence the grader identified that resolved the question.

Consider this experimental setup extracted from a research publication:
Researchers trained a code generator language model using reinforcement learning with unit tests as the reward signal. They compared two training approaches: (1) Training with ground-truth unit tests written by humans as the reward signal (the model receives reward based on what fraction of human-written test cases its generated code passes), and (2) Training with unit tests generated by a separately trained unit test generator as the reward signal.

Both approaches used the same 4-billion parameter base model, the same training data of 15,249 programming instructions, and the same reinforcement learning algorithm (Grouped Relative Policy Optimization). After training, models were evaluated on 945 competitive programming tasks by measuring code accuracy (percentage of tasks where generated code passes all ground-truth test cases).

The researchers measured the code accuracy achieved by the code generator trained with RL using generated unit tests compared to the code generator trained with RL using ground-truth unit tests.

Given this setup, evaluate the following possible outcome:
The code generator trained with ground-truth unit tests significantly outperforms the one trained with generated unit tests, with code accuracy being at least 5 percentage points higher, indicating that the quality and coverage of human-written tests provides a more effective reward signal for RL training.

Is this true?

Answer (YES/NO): NO